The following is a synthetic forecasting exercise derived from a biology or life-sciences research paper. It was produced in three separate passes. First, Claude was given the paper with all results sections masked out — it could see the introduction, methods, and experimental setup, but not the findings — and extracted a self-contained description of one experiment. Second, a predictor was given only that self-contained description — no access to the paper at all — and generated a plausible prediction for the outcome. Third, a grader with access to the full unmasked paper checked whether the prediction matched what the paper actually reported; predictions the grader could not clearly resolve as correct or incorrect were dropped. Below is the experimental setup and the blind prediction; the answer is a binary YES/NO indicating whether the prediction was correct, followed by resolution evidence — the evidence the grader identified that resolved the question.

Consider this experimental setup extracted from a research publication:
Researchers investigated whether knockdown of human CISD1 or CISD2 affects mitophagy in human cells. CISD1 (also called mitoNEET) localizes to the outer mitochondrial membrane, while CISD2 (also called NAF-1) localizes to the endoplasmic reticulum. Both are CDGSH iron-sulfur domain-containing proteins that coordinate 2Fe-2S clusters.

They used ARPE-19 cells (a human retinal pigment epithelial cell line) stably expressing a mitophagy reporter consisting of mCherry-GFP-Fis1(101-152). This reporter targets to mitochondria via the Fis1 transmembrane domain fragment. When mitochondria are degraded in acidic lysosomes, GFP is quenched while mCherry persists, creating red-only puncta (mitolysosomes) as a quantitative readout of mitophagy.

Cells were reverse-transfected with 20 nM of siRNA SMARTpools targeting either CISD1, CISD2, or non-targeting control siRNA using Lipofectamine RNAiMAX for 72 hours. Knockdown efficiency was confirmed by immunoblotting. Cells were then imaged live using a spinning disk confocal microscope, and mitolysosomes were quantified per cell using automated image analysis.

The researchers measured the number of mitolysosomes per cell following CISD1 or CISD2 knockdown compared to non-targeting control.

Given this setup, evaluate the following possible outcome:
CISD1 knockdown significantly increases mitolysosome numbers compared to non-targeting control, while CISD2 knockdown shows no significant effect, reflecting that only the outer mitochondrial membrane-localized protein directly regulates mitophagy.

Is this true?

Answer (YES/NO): NO